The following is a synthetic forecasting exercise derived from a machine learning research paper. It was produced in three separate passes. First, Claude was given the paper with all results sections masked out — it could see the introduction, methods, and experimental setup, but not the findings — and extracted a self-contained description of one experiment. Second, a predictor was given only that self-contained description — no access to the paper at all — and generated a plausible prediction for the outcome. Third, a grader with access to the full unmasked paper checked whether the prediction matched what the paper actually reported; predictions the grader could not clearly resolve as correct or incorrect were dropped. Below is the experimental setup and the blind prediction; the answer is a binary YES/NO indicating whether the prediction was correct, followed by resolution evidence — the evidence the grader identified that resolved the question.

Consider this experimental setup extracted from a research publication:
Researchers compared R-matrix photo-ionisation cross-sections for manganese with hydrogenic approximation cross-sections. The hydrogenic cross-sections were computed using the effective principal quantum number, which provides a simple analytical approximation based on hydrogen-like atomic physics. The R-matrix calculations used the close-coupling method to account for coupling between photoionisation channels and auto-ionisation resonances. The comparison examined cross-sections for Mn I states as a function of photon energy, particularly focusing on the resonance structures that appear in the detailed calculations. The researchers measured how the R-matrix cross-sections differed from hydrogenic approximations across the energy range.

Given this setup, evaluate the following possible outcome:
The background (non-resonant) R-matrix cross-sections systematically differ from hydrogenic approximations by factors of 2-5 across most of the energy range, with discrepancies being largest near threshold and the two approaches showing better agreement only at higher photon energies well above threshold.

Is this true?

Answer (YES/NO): NO